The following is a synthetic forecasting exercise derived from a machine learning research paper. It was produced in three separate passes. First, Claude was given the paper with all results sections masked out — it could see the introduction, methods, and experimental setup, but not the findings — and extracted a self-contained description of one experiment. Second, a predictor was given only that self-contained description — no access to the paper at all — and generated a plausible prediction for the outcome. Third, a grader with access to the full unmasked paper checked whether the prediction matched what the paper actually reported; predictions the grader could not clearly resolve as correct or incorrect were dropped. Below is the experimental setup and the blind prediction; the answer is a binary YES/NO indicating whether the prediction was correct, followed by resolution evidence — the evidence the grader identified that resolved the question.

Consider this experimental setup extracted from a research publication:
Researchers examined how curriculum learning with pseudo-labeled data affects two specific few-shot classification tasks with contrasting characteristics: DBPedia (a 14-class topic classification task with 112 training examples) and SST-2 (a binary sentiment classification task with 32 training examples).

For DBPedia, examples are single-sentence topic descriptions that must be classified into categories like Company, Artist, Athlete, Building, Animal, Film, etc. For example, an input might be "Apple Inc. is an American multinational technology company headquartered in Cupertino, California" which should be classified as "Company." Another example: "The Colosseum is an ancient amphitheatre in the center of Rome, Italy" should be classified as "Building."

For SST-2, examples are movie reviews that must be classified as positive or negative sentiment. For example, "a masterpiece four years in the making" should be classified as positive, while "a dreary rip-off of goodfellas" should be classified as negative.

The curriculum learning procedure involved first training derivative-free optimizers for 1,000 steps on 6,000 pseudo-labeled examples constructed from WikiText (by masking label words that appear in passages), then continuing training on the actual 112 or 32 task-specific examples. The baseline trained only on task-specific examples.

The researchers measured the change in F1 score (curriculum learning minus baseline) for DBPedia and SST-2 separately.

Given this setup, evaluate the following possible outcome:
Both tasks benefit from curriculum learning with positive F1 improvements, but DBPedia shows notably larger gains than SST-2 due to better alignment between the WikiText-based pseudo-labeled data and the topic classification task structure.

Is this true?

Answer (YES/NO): NO